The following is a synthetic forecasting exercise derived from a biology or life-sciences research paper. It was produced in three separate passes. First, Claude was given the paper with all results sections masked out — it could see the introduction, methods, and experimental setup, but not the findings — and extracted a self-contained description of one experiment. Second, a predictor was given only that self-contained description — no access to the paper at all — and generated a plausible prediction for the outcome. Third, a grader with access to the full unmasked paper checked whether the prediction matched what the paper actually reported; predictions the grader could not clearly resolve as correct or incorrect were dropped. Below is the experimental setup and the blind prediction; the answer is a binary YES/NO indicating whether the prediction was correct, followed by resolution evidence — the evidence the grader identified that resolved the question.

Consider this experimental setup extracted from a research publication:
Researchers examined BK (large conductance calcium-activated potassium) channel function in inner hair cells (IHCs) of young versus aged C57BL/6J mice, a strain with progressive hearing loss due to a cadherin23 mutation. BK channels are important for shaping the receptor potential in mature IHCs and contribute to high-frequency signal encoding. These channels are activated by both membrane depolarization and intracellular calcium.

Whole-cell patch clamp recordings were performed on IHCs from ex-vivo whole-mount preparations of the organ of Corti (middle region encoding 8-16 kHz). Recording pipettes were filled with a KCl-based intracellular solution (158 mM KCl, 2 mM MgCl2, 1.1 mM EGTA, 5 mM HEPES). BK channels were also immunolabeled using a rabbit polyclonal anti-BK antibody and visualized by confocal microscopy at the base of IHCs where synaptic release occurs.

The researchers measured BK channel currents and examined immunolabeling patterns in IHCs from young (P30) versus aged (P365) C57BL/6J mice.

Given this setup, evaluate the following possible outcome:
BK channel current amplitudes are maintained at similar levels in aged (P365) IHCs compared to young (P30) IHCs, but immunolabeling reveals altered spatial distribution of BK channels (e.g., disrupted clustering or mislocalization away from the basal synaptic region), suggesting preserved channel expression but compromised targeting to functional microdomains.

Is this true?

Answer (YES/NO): NO